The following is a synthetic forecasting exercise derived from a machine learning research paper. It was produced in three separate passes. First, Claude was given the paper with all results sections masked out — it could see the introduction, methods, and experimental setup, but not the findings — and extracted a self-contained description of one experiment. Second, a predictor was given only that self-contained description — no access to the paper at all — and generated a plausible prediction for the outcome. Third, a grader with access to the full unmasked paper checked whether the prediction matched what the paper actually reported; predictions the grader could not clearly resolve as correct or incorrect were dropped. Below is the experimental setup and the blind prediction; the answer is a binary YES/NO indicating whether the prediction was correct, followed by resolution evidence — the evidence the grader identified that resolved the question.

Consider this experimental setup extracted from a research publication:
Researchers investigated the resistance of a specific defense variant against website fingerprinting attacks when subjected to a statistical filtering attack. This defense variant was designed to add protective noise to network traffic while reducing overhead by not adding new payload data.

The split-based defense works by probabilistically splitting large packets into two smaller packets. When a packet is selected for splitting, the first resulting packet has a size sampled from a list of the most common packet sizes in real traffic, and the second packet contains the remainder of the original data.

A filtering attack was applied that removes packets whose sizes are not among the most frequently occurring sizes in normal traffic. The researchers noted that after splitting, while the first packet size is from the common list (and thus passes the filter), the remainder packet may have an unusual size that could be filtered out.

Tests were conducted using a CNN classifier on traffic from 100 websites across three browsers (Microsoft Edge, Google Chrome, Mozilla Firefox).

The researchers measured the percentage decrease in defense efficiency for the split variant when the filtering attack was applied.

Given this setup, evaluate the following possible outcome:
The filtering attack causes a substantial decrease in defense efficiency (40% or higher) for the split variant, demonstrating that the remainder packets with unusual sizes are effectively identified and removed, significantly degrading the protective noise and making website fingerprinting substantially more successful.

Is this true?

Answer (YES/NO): NO